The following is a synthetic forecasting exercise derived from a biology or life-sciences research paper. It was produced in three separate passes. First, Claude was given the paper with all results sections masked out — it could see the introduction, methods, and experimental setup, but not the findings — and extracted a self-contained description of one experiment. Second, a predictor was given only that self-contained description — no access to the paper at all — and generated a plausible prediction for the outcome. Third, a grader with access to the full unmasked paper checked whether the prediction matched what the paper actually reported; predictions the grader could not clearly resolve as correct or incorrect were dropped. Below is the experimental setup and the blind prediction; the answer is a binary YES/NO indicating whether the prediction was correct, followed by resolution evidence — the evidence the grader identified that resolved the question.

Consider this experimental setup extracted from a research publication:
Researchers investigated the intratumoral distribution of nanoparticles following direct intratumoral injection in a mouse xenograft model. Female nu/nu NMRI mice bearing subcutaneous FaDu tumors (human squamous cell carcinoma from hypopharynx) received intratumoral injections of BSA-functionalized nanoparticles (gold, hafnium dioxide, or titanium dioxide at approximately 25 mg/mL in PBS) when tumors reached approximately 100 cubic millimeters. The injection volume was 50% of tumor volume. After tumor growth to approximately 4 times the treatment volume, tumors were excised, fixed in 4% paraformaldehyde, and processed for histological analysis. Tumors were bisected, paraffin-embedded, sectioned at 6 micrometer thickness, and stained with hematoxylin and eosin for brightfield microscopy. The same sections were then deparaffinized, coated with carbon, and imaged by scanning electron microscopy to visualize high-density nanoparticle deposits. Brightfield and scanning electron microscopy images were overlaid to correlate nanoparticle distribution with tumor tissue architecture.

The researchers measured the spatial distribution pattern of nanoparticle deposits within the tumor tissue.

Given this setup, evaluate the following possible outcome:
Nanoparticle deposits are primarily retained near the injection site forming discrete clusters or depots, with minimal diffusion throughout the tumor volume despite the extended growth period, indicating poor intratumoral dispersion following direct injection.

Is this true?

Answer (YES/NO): NO